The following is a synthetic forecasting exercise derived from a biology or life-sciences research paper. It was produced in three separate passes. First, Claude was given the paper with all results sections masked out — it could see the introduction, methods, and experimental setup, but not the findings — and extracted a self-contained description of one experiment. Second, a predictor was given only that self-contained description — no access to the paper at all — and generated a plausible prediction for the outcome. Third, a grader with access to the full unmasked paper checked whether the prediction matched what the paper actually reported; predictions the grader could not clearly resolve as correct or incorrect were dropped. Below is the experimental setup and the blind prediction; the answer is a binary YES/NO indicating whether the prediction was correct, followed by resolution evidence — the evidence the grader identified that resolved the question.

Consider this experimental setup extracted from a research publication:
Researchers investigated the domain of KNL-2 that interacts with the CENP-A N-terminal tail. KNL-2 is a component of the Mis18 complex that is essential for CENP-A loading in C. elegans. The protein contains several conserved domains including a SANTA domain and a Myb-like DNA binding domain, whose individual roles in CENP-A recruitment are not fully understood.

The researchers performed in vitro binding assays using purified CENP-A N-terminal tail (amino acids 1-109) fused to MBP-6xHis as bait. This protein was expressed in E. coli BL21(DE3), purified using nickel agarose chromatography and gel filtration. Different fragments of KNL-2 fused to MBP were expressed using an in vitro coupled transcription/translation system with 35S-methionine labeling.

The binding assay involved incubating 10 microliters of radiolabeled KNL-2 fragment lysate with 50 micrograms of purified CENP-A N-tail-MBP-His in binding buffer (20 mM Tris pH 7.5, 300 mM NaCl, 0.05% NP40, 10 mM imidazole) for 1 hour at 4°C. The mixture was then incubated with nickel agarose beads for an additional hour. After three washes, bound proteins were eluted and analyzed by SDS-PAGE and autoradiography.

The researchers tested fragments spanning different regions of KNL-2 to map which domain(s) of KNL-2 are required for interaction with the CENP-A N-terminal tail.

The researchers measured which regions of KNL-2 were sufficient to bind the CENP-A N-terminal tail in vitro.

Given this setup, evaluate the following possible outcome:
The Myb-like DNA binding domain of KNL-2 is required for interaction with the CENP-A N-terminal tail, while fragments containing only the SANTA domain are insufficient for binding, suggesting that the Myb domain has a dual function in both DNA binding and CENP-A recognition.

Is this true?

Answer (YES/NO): NO